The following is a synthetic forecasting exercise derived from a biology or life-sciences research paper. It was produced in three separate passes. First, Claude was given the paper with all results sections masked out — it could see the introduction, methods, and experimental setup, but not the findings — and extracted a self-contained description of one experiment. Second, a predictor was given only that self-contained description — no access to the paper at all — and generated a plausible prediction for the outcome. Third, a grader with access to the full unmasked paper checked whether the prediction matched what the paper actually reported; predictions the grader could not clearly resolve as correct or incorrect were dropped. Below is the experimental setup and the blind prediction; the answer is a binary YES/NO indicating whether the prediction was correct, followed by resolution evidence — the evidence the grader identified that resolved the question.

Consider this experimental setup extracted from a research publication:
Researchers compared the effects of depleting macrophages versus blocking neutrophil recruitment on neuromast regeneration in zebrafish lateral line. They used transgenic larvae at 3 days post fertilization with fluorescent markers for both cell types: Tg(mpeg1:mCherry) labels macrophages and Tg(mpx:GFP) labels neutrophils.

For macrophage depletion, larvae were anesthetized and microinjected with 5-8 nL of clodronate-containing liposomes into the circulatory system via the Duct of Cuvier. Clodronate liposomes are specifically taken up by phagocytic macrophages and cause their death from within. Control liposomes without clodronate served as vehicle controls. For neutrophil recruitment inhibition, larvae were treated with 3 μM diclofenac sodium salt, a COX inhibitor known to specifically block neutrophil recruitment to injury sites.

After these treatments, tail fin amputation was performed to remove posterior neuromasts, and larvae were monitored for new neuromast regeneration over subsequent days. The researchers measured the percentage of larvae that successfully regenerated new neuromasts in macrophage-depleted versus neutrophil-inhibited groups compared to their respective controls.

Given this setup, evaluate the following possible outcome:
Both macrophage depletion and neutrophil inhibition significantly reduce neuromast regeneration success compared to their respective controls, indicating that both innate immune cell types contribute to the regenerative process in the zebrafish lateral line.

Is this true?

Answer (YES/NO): NO